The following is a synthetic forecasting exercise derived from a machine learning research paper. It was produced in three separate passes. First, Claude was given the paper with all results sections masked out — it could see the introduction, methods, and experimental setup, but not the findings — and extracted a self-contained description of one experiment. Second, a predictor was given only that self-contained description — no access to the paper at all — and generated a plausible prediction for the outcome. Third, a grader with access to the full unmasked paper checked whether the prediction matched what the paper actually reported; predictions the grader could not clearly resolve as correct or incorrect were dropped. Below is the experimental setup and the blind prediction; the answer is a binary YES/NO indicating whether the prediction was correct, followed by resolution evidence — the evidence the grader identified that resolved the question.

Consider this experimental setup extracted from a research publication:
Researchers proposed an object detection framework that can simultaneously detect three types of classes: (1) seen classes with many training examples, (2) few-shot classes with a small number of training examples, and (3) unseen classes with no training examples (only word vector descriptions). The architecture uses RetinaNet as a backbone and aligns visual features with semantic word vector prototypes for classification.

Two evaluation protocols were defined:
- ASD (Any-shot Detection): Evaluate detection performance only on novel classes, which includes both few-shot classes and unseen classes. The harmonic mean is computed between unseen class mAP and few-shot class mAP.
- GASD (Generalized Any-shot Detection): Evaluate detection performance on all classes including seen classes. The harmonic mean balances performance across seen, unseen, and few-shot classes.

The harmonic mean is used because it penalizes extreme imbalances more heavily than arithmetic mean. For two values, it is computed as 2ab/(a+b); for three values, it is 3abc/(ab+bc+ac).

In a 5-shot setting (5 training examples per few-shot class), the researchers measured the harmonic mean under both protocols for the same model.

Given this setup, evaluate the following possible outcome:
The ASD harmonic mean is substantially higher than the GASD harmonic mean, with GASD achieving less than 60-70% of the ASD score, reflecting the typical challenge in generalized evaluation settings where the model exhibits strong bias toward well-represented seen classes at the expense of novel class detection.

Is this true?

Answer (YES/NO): NO